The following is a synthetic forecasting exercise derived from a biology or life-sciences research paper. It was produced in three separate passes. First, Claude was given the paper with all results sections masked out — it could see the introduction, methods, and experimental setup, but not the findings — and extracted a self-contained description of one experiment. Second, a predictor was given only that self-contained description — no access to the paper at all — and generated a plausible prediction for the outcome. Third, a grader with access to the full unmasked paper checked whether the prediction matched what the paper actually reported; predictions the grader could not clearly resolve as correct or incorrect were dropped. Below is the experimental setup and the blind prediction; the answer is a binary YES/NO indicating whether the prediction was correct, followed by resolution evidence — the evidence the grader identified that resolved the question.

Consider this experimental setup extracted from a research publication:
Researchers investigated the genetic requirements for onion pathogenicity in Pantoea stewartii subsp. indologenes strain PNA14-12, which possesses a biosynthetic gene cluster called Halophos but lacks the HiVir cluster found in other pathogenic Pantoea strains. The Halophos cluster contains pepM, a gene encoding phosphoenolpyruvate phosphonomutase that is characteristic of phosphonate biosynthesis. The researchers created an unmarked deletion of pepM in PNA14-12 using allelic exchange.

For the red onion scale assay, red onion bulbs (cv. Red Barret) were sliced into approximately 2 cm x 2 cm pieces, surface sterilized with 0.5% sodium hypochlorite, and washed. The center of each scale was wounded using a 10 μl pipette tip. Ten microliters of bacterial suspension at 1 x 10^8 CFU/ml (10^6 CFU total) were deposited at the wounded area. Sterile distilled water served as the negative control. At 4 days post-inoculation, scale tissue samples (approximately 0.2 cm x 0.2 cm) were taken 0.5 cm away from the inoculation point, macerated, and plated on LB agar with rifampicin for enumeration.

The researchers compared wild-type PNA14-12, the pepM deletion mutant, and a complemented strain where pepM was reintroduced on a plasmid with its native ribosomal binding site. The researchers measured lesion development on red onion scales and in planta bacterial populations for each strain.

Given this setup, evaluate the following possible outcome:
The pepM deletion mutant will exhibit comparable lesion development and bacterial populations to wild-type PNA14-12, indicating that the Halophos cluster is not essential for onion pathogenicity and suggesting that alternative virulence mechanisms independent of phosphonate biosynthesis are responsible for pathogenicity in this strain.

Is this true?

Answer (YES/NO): NO